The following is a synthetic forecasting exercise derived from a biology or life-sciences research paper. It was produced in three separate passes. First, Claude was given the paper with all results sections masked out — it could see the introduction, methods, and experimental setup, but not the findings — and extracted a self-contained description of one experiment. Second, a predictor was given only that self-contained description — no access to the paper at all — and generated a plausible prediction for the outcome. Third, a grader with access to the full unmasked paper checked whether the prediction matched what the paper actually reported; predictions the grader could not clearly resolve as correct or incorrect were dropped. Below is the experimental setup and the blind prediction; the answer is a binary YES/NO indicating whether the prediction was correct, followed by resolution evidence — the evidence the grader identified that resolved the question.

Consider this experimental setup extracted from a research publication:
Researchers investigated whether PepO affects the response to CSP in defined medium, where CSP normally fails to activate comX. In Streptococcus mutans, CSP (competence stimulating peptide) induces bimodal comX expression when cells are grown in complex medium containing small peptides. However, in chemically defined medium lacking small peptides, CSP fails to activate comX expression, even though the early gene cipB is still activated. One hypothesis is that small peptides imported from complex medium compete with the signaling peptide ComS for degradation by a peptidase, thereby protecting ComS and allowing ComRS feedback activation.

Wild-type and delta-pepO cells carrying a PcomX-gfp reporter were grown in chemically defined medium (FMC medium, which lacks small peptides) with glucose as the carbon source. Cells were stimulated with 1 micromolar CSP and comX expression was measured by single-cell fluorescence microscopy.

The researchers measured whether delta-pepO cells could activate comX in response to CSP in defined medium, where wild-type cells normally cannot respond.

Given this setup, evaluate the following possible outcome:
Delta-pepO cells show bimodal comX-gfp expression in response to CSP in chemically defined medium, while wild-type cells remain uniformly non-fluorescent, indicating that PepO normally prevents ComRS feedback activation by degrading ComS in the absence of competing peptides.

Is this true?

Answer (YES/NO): NO